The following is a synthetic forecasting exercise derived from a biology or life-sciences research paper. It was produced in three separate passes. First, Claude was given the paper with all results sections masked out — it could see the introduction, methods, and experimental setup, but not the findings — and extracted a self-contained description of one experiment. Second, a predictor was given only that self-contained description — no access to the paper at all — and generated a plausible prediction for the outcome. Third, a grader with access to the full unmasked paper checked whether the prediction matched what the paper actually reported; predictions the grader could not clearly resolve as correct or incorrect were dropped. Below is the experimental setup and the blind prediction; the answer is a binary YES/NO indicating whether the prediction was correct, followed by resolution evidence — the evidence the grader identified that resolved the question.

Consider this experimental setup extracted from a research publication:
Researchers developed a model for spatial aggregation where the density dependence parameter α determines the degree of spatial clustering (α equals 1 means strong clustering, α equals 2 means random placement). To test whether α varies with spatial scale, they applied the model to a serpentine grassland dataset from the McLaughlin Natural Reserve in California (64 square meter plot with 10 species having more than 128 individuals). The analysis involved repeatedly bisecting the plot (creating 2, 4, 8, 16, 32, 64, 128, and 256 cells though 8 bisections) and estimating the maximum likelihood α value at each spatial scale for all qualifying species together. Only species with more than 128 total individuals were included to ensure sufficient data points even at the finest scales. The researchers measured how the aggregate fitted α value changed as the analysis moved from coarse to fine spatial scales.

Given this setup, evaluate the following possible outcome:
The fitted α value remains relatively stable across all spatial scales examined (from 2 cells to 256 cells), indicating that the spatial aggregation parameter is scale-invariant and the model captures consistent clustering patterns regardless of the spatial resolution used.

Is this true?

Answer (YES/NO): NO